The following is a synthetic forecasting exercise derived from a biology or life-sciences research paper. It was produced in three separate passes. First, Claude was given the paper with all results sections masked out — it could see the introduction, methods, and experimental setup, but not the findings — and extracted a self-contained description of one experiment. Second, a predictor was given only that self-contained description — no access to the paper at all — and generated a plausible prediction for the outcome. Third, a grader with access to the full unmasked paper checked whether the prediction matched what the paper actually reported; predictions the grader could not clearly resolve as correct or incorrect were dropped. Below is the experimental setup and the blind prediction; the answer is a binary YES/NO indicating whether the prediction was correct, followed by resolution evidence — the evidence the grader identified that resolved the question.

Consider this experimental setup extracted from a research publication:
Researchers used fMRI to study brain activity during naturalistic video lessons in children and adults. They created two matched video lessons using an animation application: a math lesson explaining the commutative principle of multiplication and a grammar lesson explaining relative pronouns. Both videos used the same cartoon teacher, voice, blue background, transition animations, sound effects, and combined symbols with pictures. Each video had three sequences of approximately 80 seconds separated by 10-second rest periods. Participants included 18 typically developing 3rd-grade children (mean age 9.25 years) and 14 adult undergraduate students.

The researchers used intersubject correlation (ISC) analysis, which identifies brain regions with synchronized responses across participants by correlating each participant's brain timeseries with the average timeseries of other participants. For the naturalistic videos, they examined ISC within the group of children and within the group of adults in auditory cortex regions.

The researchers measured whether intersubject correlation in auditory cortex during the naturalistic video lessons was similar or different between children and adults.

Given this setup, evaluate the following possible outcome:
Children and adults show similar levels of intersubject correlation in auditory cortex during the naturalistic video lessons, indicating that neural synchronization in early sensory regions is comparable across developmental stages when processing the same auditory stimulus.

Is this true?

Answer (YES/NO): YES